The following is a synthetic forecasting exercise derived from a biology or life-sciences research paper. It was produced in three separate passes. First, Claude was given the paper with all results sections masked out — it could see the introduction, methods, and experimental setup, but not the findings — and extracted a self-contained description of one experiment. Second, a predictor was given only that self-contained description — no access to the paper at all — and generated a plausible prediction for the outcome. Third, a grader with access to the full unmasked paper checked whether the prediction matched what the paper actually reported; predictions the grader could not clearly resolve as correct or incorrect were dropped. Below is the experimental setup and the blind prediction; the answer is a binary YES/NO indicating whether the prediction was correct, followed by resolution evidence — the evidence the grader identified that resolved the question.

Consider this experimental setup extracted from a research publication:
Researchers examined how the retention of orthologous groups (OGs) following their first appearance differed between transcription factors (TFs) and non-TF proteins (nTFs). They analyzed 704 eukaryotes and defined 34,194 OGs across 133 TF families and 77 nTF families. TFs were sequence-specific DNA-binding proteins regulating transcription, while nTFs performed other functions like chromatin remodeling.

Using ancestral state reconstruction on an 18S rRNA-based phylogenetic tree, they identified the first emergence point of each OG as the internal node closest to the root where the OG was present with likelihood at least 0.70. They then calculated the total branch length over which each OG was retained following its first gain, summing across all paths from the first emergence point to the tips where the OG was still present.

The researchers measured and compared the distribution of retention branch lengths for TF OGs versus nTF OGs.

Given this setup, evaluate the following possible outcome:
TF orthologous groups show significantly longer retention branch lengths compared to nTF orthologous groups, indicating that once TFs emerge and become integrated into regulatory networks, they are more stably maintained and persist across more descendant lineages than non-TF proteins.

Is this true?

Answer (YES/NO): NO